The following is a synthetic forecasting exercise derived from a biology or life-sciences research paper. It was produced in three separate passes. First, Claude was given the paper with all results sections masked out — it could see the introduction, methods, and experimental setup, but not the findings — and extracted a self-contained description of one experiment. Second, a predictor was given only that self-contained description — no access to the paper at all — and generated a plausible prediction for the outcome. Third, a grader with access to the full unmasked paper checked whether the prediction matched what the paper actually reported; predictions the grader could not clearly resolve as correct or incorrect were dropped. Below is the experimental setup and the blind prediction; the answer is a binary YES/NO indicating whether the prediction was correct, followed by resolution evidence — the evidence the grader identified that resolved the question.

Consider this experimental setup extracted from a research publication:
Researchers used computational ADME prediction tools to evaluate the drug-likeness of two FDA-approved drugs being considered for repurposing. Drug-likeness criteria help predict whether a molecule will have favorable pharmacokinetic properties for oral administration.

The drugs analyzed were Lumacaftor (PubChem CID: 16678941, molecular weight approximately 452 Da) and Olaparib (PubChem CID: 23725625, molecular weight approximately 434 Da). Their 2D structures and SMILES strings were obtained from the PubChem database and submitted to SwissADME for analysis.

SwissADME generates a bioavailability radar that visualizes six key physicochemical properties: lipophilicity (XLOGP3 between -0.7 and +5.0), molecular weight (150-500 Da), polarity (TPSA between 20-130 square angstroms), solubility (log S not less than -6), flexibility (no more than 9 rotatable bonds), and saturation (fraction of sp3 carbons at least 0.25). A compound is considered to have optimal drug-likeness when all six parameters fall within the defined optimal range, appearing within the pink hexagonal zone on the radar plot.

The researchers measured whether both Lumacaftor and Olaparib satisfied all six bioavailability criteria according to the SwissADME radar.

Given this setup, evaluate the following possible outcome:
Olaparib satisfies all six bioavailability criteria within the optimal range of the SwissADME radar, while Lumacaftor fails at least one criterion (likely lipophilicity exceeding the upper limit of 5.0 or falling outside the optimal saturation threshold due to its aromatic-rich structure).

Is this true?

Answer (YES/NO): YES